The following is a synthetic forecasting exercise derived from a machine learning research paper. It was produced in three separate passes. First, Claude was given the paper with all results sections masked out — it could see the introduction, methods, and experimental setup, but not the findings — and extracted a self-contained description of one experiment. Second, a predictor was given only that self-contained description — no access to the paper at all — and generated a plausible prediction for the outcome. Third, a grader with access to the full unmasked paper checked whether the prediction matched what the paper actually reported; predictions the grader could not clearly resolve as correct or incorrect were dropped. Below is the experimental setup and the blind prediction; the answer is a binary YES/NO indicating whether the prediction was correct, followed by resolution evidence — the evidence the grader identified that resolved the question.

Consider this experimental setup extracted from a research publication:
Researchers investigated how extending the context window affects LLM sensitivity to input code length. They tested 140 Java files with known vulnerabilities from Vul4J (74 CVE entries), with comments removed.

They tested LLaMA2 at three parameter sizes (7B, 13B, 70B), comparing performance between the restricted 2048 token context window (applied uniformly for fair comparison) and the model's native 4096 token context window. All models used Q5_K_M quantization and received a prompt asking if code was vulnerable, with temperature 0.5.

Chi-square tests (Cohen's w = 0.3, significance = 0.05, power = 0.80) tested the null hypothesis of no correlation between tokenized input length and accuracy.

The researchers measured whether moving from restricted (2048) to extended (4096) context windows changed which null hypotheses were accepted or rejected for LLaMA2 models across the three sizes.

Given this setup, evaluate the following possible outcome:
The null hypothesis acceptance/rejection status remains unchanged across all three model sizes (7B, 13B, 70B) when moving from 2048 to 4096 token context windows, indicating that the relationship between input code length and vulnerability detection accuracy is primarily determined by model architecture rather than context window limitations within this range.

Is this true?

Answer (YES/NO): NO